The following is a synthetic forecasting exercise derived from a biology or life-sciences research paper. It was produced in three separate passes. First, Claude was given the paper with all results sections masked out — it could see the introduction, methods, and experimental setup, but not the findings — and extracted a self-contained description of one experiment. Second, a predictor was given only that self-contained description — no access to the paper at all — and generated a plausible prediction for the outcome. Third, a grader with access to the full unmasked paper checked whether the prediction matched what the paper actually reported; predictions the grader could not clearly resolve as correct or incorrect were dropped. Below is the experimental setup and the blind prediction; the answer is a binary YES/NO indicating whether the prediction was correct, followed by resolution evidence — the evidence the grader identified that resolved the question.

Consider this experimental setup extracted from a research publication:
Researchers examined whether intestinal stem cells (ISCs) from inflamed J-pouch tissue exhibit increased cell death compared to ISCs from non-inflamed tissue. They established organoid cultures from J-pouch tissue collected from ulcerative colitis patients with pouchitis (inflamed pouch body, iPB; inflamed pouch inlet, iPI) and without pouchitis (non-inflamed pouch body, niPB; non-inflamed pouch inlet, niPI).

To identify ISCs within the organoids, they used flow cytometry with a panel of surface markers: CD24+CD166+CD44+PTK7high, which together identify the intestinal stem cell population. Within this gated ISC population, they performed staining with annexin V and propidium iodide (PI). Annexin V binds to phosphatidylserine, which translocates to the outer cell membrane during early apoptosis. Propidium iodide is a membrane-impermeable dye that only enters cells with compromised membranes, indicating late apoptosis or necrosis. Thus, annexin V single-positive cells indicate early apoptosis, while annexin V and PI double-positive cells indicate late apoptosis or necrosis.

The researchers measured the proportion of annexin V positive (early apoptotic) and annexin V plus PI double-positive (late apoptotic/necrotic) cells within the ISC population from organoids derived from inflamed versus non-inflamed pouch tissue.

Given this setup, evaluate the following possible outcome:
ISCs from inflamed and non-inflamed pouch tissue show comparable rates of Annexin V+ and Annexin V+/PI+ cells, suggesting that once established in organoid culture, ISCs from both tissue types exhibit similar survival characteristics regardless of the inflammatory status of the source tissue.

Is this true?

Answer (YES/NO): NO